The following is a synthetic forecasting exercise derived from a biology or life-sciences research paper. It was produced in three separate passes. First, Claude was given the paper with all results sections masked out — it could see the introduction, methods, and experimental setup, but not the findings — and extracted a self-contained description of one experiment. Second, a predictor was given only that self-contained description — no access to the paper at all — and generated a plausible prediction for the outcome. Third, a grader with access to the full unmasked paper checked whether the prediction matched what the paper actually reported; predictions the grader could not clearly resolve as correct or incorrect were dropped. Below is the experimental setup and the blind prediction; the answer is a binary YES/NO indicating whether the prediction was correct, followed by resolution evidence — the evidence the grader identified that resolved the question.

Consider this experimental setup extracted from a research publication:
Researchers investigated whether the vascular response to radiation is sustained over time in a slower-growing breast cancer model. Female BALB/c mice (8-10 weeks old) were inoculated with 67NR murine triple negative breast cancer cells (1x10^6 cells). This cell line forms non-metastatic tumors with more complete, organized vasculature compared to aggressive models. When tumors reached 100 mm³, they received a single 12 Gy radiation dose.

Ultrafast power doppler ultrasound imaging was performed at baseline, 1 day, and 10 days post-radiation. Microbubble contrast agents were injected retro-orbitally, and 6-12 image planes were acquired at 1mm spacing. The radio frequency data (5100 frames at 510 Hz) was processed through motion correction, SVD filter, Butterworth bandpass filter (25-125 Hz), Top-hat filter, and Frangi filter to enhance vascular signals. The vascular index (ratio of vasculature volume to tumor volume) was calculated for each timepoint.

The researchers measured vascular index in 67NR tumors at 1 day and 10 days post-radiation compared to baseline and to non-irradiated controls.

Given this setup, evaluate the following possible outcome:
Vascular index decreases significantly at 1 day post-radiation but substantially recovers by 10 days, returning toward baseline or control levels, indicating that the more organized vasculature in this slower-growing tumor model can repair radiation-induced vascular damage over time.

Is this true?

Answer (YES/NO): NO